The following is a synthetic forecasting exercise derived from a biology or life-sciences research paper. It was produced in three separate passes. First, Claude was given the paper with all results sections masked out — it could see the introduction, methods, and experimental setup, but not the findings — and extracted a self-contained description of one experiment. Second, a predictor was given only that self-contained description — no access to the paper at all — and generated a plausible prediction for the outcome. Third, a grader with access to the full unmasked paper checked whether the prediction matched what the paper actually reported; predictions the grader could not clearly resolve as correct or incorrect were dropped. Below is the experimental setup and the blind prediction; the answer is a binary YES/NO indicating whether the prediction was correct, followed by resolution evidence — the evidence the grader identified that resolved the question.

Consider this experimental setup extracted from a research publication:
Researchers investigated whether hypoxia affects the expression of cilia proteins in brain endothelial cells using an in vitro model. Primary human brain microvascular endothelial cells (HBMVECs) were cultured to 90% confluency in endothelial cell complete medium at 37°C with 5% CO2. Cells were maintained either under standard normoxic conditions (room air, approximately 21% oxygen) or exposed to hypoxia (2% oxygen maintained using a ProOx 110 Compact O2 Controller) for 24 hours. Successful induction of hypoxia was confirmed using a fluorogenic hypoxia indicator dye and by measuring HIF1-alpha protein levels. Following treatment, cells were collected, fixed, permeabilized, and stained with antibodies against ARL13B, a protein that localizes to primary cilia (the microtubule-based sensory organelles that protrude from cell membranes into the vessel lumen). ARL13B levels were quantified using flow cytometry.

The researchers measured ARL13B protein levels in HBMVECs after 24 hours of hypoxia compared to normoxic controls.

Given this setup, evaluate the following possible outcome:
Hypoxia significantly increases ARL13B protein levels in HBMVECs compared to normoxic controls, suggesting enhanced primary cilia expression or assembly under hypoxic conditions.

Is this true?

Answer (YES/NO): NO